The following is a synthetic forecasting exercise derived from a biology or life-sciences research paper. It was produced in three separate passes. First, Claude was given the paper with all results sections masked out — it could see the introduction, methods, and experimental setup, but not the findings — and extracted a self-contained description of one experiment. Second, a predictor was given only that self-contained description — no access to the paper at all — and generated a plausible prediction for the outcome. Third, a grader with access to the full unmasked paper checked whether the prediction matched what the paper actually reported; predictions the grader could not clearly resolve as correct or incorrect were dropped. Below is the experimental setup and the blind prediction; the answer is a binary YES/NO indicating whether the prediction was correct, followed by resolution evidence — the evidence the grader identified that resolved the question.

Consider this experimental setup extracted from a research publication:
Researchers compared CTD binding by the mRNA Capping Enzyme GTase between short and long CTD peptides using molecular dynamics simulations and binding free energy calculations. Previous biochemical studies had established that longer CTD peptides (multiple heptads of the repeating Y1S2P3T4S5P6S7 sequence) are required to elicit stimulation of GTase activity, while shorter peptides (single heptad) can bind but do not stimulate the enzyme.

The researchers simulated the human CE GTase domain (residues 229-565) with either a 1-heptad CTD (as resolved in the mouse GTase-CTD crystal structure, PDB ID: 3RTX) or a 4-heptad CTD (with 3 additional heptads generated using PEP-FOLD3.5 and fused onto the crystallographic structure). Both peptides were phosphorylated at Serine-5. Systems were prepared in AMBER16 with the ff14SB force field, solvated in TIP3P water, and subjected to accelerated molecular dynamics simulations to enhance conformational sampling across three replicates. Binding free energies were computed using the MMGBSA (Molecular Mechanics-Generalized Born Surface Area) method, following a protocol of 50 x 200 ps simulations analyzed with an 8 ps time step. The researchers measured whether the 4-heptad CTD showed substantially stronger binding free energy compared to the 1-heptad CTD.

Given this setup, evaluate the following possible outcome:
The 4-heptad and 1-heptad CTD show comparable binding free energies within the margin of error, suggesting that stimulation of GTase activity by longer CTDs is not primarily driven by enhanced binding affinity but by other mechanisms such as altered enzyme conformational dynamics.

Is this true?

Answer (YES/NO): NO